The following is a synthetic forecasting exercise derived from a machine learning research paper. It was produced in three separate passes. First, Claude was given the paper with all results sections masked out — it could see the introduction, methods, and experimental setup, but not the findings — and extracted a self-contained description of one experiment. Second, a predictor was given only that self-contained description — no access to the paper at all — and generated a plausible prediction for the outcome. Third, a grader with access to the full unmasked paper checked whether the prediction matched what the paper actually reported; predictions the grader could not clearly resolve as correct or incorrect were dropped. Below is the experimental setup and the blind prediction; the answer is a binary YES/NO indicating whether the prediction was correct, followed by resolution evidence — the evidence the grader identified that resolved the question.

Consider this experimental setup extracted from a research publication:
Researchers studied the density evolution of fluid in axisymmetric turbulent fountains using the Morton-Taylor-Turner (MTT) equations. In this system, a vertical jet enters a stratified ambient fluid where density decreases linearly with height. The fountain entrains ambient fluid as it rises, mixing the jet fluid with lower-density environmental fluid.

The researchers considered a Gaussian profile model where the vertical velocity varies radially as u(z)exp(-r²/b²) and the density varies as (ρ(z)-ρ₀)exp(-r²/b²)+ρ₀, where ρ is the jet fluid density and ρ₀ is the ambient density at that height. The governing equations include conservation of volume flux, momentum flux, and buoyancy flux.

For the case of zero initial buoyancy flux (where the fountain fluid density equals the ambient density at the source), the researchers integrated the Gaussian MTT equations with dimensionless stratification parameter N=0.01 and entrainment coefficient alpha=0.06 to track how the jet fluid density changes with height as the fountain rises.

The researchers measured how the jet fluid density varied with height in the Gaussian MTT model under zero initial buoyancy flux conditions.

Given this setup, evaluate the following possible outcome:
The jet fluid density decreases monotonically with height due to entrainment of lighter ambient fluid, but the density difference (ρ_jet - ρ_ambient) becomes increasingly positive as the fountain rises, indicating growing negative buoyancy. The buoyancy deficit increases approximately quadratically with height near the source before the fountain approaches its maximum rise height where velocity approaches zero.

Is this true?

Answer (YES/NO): NO